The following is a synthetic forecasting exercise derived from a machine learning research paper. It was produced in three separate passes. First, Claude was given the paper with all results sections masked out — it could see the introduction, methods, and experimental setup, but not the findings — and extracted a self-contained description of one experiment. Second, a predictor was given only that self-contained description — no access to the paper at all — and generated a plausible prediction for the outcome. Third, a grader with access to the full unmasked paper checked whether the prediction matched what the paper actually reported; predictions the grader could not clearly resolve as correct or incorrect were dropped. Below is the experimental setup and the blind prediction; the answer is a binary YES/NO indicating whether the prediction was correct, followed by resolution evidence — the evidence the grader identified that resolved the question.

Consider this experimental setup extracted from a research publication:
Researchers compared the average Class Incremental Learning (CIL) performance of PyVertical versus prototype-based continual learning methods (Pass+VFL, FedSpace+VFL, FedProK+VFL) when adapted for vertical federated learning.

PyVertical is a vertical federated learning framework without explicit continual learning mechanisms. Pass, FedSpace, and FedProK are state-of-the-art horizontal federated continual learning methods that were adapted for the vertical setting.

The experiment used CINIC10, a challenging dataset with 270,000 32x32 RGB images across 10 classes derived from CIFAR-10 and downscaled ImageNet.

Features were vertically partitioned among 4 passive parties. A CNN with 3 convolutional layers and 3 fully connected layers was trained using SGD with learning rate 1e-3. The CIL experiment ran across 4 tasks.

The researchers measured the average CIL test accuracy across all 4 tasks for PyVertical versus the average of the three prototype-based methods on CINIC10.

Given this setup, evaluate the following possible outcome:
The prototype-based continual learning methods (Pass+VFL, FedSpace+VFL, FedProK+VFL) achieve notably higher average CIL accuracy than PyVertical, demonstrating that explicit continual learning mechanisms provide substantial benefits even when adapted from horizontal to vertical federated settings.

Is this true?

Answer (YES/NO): NO